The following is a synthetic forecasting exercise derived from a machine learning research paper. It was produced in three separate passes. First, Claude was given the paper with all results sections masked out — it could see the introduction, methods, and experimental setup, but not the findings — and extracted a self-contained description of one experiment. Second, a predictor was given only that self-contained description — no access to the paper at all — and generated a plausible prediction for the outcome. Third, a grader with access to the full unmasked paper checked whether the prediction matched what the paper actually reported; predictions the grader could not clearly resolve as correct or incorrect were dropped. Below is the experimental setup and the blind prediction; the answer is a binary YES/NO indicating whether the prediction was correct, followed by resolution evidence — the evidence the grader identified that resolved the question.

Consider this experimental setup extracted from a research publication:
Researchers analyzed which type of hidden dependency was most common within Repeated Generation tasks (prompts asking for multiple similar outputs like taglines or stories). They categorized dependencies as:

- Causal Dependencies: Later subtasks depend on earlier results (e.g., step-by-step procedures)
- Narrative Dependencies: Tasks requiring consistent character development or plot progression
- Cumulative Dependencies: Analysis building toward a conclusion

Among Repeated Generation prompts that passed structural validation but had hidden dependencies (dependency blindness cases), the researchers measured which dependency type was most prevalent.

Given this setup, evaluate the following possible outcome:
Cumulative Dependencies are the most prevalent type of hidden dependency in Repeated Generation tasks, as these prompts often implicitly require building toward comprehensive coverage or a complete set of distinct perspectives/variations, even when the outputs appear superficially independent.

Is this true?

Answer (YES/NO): NO